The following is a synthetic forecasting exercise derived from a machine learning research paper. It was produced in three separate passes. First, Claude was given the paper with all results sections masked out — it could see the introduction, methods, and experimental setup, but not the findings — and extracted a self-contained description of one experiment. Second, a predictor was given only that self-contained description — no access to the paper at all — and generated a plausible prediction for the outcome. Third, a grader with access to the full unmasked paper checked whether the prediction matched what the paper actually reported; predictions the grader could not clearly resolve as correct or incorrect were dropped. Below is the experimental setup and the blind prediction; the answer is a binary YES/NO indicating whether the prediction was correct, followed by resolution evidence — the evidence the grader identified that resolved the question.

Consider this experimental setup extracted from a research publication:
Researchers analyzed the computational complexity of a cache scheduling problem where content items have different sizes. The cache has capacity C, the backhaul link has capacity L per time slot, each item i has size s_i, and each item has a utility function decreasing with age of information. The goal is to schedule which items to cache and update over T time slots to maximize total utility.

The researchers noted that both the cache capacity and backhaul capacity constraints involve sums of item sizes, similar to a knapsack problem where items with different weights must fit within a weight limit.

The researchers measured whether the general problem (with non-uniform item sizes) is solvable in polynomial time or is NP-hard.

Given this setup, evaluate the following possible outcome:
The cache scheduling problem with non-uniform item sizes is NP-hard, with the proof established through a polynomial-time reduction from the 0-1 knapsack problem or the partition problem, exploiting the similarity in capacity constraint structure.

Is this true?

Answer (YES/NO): YES